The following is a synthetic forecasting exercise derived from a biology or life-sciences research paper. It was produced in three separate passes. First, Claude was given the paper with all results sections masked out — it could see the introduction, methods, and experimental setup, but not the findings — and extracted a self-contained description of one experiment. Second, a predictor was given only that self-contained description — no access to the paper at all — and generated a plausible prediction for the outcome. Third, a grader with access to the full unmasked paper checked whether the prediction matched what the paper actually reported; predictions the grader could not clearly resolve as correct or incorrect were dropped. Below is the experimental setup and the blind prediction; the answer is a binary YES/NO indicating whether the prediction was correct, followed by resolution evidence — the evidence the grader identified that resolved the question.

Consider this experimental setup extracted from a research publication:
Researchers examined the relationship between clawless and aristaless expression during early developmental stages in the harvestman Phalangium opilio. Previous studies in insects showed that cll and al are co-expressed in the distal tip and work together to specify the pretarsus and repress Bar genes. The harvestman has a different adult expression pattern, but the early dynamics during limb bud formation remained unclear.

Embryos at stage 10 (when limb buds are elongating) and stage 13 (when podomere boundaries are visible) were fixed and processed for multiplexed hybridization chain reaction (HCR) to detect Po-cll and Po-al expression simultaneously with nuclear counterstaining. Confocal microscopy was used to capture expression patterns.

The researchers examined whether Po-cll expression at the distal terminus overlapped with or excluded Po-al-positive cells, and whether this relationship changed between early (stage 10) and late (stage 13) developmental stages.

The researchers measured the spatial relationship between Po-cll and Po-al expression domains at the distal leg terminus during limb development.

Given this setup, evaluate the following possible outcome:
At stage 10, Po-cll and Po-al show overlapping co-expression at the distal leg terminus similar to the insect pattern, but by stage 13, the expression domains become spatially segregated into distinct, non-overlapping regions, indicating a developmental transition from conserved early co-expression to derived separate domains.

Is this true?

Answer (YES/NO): NO